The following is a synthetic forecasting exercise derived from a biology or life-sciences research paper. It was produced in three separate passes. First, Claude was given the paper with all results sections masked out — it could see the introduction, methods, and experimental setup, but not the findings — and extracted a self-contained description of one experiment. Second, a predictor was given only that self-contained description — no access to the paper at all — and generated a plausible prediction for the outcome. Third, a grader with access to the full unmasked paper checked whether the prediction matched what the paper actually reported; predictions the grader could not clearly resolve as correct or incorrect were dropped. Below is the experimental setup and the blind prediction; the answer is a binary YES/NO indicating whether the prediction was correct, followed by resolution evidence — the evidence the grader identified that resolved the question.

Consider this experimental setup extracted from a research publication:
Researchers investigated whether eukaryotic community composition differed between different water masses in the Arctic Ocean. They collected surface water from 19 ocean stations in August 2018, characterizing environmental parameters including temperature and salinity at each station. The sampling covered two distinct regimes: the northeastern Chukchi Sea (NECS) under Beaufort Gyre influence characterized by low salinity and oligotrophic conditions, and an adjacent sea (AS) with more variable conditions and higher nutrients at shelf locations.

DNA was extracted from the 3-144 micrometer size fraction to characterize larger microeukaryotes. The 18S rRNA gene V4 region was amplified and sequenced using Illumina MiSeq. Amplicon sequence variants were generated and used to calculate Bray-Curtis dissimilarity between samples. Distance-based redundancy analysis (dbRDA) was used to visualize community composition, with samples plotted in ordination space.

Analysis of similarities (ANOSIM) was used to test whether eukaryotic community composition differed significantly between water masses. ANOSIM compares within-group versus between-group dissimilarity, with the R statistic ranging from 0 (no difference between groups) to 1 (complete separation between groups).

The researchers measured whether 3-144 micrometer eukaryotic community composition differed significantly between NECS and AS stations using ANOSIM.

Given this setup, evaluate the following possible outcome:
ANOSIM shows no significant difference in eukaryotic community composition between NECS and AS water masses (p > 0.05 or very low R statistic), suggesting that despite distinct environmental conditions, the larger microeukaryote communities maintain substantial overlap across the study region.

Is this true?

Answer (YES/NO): NO